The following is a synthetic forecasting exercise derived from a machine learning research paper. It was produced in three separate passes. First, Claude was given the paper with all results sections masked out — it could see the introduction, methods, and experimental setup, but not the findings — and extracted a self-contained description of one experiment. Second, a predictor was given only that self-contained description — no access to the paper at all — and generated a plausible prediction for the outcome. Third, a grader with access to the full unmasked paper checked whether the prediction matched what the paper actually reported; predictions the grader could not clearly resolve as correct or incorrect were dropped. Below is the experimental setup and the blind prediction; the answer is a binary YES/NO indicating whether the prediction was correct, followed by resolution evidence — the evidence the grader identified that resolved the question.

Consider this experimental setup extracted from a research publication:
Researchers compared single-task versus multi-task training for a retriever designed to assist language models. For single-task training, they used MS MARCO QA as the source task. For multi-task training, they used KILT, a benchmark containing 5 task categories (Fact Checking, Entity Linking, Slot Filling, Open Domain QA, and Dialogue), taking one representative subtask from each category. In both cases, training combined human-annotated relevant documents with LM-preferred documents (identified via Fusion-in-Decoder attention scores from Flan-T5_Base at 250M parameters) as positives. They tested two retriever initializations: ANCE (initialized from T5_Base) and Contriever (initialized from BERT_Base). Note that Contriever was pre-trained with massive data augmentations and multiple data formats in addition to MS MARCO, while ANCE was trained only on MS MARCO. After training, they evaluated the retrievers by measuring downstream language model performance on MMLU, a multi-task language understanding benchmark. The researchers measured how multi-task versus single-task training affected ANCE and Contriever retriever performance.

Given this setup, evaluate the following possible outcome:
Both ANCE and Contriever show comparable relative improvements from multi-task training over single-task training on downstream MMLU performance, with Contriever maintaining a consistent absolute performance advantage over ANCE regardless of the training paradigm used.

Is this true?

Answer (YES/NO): NO